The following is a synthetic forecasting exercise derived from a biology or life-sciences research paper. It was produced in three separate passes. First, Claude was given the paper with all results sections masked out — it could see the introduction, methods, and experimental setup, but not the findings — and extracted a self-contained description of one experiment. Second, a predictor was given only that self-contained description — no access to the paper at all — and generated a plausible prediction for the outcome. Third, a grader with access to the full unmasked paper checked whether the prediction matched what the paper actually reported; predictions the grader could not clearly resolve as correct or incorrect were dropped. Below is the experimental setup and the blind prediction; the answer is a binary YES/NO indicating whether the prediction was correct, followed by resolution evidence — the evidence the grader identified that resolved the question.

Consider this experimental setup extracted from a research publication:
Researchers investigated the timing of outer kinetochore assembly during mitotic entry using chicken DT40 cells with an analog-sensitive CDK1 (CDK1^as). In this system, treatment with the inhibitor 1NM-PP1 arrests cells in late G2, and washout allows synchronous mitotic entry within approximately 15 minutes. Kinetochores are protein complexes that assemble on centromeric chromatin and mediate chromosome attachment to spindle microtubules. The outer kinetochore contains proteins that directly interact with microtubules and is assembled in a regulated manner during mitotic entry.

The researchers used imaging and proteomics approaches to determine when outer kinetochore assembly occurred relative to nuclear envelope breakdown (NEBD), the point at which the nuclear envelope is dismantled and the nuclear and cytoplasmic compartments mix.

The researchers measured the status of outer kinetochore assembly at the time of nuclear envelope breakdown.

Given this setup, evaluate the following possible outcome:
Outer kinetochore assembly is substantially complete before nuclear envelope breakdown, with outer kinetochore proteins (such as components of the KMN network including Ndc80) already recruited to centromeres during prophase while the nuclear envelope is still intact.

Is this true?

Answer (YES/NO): YES